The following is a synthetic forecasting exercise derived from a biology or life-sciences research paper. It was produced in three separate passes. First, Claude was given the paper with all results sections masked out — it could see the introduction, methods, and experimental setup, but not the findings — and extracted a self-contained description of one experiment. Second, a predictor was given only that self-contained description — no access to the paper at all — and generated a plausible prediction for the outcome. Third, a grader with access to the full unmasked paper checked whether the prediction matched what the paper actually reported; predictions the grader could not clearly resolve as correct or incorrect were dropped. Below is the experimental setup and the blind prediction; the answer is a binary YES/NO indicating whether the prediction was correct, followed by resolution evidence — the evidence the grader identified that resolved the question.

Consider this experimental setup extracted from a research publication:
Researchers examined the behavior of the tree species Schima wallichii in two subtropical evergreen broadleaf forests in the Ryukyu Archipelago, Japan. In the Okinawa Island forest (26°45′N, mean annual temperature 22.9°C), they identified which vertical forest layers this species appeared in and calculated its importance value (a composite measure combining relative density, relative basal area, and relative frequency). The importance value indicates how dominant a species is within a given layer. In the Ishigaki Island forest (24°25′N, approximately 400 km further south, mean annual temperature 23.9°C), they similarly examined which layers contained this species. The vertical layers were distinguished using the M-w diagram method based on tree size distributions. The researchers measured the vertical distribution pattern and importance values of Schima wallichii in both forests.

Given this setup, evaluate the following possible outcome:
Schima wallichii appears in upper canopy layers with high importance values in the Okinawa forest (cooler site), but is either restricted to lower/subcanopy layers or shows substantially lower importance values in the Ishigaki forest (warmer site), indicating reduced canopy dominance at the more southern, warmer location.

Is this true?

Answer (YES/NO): YES